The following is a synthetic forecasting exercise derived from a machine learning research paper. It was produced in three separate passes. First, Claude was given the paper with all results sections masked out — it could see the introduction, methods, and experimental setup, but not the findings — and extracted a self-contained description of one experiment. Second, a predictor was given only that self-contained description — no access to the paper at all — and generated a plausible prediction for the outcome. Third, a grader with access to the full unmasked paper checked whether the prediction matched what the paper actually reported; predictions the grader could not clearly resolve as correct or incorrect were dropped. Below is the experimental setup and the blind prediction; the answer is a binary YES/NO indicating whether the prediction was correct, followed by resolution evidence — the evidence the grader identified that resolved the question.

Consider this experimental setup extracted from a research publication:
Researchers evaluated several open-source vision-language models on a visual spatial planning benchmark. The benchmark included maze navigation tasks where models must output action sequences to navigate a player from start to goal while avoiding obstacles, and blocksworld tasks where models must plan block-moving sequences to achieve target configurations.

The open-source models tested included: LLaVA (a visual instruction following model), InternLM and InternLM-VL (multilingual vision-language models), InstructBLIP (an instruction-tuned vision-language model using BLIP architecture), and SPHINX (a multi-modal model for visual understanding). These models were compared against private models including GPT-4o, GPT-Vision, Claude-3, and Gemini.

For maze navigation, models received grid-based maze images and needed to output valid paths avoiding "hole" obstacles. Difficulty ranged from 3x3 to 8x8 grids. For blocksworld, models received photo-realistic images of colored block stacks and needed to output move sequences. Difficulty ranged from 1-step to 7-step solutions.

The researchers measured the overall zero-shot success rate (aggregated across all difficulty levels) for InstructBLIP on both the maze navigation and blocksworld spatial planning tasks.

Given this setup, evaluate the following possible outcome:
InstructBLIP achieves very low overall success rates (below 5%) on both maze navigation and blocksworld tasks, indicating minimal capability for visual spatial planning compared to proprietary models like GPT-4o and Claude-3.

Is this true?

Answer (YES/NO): YES